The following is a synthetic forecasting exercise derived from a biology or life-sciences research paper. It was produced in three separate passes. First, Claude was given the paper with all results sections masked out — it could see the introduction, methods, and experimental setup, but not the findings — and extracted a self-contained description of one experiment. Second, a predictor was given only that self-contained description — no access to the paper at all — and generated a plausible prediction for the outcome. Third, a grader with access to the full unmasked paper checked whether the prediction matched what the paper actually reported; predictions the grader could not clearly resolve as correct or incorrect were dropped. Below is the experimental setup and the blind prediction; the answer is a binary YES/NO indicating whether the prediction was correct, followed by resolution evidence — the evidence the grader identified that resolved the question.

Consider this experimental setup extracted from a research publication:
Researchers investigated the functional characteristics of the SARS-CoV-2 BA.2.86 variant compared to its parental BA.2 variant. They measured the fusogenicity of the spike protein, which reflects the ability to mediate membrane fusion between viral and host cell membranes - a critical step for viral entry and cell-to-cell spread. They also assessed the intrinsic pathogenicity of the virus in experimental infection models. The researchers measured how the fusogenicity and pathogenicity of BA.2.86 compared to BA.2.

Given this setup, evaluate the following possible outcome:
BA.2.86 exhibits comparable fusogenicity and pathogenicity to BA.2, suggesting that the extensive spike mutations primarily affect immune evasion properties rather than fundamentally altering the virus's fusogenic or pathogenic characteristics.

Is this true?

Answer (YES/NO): NO